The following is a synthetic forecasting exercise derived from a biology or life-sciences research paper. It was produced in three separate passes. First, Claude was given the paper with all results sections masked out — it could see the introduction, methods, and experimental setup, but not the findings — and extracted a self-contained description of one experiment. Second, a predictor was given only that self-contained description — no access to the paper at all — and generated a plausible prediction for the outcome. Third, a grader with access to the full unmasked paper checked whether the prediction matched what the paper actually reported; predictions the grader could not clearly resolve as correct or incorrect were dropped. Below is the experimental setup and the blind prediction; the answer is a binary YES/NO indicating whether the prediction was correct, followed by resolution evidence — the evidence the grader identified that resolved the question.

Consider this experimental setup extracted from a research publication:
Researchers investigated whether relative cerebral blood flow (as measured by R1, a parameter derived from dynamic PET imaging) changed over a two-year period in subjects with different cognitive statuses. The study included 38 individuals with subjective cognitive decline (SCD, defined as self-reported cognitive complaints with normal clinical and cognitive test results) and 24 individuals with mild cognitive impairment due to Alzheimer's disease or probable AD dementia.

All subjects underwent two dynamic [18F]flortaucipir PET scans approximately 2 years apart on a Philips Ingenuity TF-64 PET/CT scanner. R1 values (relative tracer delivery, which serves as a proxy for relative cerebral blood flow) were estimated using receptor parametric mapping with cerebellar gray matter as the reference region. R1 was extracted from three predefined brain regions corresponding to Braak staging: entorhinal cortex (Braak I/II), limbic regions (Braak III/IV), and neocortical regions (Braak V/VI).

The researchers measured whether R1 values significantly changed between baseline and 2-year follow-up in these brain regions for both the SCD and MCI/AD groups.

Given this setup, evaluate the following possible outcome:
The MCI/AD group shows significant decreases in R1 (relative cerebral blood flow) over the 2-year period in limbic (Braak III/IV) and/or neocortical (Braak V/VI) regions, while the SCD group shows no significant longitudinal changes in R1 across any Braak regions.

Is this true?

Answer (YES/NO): YES